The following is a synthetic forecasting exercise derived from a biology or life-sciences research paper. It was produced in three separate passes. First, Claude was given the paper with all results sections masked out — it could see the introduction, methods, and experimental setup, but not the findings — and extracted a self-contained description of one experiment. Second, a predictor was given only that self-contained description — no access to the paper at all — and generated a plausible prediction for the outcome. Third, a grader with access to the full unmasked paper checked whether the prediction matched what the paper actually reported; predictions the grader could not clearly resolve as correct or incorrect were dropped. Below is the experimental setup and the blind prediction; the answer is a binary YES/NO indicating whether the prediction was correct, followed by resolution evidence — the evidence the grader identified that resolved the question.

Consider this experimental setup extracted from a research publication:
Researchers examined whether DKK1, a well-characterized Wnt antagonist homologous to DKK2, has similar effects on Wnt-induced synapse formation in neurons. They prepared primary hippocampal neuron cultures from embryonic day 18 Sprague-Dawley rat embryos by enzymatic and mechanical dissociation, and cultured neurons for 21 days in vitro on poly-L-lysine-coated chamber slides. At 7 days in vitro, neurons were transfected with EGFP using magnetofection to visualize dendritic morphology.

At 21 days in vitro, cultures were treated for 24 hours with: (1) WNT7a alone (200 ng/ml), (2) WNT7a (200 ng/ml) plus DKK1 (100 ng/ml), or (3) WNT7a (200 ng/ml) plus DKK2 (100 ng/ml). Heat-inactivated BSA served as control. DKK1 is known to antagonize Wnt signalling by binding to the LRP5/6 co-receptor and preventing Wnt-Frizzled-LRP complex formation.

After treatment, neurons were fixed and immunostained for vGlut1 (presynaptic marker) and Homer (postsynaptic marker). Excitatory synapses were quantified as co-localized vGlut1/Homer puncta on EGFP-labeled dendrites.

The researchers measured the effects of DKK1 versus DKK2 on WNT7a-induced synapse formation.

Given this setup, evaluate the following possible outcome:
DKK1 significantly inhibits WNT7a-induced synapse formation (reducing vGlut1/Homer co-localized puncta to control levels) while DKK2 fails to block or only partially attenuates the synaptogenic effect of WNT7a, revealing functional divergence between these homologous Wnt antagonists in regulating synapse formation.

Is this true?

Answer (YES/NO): NO